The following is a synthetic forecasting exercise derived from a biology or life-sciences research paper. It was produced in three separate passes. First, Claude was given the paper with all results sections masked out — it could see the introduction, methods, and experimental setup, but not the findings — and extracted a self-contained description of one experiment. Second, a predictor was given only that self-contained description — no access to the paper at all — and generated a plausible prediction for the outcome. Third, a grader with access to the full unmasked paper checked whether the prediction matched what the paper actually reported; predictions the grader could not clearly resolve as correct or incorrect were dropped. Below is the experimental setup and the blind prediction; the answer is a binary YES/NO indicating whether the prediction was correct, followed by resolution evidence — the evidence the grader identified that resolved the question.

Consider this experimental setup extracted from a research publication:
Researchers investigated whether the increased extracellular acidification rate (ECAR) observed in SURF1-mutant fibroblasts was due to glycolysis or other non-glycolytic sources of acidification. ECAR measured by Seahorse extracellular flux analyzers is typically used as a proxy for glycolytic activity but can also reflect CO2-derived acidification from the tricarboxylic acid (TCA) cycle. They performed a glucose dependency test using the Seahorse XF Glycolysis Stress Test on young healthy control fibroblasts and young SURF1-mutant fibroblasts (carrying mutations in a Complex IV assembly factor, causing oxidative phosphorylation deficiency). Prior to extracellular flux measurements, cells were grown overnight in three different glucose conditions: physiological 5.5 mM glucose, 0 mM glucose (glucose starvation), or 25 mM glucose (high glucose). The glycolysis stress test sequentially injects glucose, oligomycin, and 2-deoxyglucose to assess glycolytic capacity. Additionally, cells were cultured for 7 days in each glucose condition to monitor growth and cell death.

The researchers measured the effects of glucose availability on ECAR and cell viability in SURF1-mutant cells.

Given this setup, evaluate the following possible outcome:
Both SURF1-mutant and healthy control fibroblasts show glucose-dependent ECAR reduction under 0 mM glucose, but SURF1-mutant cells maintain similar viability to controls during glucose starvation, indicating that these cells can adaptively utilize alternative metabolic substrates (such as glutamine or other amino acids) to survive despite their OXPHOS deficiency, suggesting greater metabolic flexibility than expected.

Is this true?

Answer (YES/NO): NO